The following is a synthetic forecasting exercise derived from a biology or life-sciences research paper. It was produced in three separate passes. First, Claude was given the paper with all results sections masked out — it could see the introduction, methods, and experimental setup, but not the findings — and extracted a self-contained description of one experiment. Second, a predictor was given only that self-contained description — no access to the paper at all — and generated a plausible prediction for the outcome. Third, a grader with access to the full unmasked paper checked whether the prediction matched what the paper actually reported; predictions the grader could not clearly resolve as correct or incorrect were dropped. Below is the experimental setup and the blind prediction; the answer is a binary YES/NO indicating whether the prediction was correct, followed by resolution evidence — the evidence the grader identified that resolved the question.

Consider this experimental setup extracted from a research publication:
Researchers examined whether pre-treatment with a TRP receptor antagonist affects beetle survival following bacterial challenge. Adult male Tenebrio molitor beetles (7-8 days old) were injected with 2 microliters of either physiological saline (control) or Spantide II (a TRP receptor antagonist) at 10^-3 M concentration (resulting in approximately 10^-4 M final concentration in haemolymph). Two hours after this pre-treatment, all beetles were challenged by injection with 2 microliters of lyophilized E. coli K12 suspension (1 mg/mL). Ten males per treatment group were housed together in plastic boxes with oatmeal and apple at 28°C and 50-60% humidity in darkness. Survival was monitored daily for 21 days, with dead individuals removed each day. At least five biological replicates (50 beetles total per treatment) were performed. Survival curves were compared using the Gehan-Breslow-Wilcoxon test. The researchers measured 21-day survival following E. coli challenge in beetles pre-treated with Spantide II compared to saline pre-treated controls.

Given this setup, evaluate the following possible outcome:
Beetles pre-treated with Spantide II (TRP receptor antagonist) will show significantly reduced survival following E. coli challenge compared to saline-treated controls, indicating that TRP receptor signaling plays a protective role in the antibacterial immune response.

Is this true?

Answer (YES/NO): NO